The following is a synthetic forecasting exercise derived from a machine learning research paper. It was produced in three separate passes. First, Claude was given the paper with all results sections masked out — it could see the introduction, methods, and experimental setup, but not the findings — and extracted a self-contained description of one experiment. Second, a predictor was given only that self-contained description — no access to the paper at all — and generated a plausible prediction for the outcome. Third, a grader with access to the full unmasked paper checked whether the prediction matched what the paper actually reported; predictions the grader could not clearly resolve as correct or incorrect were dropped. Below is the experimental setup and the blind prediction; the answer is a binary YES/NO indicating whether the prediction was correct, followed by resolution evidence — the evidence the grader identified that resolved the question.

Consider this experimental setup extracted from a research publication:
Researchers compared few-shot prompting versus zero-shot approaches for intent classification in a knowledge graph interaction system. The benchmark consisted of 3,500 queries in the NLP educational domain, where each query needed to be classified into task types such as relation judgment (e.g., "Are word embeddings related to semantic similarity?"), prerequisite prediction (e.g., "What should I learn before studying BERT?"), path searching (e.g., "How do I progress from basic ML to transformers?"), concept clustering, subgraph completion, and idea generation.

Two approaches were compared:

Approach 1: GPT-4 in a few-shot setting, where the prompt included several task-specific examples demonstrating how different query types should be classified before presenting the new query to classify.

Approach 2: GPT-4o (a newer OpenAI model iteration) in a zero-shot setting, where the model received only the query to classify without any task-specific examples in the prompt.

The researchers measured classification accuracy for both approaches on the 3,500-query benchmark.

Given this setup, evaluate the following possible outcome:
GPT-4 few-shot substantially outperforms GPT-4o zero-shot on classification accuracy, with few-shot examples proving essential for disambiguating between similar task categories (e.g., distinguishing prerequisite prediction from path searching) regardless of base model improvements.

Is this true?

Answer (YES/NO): NO